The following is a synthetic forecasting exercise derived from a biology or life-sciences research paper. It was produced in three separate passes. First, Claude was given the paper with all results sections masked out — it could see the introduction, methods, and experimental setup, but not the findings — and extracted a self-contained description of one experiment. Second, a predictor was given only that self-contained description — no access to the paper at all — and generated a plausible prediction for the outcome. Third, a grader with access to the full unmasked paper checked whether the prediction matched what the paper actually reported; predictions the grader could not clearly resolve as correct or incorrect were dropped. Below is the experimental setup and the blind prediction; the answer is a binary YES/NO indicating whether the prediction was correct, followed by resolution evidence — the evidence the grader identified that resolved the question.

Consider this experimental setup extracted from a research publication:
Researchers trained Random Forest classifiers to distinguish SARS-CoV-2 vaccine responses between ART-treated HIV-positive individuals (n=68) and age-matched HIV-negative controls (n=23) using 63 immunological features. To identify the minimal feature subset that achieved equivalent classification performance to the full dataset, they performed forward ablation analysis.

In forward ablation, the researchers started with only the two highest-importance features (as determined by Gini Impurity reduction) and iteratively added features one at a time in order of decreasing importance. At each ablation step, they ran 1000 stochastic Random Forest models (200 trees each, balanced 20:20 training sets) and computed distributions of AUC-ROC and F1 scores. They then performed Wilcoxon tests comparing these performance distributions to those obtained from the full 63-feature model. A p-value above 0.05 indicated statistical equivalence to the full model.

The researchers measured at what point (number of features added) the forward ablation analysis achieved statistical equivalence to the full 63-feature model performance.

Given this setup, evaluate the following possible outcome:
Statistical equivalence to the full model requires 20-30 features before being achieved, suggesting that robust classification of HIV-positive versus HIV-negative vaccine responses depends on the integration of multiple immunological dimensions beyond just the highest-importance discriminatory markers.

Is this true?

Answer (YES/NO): NO